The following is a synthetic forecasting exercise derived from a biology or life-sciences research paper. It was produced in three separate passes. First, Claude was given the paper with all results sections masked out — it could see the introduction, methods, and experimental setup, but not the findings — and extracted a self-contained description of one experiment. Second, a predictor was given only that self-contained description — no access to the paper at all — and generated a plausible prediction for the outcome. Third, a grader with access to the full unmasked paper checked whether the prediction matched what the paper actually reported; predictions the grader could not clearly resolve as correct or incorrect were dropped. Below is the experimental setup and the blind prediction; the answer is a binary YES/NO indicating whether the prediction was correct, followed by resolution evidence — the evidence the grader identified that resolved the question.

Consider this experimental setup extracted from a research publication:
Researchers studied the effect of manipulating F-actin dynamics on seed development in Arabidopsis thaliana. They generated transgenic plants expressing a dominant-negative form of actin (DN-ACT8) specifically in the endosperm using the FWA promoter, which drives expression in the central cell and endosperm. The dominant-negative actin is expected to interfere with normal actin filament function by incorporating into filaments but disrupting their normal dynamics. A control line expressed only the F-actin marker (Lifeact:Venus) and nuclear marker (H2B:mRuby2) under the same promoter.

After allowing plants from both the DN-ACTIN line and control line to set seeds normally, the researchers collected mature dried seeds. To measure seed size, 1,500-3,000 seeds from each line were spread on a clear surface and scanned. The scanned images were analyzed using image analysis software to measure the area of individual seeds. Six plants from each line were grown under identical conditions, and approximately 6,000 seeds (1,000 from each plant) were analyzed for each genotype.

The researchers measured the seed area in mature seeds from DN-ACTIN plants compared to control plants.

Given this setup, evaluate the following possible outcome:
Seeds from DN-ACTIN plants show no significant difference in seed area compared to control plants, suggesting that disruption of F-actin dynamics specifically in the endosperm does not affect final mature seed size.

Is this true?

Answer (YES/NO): NO